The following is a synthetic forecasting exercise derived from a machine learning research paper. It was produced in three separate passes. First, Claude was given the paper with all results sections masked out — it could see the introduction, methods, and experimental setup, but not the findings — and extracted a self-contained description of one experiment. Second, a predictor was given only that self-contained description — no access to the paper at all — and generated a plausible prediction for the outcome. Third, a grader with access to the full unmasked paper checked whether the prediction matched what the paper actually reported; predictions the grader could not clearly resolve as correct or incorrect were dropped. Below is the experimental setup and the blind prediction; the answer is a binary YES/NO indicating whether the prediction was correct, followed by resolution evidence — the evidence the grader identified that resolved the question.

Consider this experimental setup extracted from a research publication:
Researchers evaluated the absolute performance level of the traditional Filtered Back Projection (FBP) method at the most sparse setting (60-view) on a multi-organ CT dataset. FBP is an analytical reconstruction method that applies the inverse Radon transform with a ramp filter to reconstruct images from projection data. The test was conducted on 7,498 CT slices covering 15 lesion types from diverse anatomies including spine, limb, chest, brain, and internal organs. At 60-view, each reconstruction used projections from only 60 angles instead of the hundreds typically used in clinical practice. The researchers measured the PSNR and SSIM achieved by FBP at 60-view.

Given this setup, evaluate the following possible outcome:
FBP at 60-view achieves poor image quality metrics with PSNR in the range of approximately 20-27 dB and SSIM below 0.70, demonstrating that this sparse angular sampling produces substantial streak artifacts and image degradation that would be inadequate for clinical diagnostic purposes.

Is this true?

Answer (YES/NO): NO